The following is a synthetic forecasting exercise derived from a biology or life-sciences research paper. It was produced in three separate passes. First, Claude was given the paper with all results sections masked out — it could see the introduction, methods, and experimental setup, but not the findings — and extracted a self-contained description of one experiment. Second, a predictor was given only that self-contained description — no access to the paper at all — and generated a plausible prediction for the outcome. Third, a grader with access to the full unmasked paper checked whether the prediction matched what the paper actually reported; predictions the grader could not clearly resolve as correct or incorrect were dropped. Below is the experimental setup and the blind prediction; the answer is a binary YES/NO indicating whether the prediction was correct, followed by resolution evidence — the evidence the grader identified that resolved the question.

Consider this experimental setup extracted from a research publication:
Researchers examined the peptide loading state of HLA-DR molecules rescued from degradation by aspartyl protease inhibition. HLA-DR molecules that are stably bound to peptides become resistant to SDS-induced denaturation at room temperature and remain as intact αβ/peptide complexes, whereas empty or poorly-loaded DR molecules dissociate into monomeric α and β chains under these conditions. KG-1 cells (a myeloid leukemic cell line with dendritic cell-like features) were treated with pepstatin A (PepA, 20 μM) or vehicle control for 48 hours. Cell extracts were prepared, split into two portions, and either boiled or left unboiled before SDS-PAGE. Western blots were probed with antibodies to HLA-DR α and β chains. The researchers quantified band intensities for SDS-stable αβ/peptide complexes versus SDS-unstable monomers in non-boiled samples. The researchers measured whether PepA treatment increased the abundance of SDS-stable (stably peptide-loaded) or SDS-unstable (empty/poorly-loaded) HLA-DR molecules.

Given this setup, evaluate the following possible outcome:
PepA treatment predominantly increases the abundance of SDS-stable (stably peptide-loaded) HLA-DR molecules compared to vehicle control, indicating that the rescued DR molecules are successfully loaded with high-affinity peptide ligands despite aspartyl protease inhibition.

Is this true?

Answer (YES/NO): NO